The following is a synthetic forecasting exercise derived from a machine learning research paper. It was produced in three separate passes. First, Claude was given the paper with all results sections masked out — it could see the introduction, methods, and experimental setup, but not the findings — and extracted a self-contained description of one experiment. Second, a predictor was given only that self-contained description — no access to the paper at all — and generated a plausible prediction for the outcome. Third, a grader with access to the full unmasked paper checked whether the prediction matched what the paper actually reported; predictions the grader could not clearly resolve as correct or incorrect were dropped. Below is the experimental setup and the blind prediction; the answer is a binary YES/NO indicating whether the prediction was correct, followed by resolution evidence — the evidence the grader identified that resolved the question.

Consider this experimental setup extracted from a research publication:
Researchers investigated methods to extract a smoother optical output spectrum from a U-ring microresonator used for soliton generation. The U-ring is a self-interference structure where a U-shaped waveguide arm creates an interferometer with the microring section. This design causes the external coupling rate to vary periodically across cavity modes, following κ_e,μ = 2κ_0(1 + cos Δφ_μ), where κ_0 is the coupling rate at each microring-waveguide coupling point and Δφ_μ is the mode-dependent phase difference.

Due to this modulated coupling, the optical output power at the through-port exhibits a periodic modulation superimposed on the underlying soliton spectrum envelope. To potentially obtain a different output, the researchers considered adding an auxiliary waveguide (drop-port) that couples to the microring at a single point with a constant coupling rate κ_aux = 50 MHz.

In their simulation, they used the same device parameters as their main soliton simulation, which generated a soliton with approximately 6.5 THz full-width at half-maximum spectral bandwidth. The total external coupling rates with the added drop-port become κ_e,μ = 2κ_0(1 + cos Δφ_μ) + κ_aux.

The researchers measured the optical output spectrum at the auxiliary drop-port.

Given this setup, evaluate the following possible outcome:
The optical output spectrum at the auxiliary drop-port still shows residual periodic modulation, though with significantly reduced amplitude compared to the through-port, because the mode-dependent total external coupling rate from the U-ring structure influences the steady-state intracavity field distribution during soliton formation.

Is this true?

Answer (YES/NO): NO